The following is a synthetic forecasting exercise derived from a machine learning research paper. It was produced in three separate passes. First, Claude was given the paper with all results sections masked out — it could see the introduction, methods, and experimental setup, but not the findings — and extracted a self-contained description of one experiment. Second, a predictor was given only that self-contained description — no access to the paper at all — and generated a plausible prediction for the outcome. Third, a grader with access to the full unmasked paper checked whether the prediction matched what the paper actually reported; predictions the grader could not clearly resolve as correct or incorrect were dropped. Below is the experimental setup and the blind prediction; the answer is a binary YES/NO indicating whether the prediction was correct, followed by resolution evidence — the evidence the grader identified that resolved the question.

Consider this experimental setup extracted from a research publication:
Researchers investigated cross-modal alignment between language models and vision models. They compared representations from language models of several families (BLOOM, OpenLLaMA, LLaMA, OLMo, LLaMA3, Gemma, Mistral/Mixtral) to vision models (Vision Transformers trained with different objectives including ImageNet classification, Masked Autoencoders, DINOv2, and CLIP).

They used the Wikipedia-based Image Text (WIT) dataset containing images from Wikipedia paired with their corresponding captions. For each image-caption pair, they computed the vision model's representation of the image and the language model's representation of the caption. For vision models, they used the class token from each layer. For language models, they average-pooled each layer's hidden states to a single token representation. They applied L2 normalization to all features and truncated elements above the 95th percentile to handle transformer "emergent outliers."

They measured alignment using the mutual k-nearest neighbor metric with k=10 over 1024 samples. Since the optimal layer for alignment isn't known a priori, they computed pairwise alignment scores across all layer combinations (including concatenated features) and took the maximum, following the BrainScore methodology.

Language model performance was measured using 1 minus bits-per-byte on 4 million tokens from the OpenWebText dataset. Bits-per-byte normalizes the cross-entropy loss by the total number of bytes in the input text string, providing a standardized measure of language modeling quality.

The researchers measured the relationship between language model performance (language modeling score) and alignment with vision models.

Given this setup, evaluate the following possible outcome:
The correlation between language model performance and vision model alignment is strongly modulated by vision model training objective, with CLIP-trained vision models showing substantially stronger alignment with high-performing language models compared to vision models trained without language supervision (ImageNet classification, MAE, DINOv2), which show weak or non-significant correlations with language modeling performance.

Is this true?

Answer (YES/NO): NO